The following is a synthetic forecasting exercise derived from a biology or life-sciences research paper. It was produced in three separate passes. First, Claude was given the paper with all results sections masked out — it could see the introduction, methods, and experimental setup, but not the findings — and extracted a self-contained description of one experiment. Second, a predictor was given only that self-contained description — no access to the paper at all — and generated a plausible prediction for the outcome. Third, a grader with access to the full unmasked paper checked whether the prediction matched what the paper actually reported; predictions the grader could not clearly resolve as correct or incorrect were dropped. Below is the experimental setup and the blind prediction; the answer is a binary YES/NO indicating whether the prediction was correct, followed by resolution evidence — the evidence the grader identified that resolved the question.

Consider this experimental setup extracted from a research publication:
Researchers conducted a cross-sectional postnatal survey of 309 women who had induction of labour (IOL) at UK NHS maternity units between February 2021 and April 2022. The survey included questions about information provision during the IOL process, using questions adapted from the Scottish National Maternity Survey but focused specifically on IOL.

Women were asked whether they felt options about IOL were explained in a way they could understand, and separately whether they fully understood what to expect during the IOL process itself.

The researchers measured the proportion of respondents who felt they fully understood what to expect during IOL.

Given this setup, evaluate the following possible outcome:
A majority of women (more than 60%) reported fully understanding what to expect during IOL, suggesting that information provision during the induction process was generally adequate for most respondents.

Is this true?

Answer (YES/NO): NO